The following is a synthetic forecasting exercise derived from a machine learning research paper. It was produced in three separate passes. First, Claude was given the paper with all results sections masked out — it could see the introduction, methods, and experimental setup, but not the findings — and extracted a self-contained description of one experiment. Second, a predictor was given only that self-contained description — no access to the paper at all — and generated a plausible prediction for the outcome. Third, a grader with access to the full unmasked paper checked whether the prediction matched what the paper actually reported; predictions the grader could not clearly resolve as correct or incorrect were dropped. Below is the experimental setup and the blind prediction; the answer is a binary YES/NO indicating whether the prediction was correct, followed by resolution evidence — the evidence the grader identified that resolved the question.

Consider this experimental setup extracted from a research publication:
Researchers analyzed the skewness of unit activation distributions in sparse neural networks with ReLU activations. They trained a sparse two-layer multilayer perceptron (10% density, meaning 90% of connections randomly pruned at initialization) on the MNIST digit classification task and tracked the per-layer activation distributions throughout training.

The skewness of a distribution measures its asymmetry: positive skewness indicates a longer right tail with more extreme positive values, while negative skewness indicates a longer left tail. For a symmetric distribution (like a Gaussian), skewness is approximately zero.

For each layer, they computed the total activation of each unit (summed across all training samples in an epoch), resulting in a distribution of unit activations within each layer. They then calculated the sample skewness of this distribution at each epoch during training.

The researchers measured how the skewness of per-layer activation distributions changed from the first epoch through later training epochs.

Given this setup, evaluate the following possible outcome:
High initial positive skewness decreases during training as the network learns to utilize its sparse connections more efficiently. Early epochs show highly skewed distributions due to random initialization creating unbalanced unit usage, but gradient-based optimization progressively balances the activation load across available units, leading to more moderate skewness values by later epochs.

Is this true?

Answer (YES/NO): NO